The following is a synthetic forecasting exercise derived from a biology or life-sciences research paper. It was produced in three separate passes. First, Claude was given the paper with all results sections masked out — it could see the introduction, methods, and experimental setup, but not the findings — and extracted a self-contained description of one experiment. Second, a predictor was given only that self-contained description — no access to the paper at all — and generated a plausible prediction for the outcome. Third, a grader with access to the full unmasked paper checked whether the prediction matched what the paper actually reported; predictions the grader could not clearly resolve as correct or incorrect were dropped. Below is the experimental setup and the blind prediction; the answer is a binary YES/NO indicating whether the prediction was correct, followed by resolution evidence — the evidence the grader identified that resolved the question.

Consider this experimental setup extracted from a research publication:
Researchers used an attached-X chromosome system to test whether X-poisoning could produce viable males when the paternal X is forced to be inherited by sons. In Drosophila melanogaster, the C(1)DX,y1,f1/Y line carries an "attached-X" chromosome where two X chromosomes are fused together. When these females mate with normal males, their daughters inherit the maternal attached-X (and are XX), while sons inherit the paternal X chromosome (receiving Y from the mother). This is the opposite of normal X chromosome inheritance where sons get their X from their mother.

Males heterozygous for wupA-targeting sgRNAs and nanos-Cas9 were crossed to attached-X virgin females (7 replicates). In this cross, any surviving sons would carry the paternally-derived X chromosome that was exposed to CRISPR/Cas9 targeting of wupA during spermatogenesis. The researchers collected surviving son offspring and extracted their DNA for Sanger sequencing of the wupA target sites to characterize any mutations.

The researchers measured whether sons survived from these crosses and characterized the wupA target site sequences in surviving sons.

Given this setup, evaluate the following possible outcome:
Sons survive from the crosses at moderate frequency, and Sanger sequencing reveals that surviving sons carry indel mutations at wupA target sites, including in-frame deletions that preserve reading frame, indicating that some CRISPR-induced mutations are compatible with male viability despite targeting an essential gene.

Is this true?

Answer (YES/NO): NO